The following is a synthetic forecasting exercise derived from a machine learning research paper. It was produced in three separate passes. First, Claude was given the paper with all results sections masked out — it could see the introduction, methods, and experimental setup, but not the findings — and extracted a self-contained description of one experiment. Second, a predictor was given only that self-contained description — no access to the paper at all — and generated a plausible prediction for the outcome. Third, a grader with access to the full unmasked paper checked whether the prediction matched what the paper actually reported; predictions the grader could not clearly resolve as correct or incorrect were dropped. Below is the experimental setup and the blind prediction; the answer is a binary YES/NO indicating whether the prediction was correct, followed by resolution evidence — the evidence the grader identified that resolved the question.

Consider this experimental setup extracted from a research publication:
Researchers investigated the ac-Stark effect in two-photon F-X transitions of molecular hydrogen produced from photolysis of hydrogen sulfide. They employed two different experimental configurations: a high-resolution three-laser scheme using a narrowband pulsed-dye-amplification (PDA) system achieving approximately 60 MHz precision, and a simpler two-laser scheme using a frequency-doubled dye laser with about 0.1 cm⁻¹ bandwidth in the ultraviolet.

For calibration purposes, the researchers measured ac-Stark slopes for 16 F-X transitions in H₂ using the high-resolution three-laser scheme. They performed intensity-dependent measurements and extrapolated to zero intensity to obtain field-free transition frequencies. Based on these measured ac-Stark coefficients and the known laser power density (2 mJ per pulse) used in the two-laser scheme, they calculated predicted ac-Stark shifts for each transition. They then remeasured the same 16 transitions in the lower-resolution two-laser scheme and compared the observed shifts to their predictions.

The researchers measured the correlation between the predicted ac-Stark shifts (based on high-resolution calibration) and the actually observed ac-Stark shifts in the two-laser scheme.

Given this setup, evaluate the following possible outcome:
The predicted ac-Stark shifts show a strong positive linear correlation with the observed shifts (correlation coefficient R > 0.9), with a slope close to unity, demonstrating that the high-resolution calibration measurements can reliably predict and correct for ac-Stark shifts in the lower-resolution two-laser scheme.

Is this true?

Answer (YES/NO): NO